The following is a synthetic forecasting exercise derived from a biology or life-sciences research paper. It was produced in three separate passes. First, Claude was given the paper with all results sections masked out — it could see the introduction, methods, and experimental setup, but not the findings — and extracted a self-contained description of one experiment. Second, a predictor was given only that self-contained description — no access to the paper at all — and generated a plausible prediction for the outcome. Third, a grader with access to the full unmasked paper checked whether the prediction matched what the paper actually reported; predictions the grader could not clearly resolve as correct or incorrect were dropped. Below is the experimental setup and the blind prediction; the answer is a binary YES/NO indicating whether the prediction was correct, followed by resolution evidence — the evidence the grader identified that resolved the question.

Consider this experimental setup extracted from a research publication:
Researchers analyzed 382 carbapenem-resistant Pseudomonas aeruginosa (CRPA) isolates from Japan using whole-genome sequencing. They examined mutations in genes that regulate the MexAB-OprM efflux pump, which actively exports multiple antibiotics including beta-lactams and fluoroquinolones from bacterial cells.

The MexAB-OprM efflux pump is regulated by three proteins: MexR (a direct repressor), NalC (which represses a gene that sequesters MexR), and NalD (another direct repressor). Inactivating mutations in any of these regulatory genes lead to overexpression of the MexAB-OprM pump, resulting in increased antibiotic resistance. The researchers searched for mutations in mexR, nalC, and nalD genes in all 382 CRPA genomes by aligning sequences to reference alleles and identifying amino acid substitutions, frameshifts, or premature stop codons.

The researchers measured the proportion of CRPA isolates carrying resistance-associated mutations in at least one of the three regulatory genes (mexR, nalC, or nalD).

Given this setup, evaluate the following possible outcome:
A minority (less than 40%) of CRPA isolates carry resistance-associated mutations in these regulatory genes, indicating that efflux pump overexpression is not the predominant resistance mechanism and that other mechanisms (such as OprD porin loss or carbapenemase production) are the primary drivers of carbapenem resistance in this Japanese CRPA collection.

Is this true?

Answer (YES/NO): YES